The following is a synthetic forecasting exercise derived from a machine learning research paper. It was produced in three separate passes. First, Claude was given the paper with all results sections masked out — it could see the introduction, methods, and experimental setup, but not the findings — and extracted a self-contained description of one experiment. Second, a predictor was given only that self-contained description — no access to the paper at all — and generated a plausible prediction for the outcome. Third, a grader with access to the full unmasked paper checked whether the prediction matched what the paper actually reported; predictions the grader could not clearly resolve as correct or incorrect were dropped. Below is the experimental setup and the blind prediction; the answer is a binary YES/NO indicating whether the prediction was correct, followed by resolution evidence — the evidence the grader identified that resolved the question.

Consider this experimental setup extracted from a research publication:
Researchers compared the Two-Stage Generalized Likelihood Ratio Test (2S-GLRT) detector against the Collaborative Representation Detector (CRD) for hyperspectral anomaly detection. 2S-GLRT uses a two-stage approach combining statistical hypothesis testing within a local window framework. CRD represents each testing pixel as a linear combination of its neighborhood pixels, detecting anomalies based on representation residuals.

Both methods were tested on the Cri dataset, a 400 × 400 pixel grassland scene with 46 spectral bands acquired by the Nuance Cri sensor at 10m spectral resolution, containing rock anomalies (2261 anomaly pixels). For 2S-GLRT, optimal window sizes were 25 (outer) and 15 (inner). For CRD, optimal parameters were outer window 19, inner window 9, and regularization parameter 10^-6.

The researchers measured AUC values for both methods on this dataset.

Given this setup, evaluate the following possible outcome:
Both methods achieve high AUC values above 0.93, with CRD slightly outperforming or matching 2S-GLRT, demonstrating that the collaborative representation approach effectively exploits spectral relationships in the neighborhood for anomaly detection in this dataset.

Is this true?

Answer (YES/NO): NO